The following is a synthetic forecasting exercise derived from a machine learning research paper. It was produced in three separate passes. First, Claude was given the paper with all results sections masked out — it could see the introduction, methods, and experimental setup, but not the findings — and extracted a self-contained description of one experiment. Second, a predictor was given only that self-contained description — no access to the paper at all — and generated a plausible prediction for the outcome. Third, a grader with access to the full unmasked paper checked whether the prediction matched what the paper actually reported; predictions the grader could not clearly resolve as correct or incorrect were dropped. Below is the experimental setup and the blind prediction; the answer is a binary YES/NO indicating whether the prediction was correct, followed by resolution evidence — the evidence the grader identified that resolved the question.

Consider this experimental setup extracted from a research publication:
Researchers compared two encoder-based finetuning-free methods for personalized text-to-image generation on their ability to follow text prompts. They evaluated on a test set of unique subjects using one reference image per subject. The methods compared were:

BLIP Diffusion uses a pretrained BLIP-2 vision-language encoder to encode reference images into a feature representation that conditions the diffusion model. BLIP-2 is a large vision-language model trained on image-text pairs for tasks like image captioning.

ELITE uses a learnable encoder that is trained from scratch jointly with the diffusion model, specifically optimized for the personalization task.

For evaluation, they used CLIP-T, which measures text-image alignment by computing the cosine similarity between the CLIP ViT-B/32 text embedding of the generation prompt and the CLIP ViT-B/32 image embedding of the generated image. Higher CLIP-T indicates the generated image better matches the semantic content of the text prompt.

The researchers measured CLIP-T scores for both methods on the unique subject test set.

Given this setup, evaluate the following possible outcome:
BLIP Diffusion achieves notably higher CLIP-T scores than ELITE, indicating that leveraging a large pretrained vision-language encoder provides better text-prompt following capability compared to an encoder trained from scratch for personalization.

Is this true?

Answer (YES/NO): YES